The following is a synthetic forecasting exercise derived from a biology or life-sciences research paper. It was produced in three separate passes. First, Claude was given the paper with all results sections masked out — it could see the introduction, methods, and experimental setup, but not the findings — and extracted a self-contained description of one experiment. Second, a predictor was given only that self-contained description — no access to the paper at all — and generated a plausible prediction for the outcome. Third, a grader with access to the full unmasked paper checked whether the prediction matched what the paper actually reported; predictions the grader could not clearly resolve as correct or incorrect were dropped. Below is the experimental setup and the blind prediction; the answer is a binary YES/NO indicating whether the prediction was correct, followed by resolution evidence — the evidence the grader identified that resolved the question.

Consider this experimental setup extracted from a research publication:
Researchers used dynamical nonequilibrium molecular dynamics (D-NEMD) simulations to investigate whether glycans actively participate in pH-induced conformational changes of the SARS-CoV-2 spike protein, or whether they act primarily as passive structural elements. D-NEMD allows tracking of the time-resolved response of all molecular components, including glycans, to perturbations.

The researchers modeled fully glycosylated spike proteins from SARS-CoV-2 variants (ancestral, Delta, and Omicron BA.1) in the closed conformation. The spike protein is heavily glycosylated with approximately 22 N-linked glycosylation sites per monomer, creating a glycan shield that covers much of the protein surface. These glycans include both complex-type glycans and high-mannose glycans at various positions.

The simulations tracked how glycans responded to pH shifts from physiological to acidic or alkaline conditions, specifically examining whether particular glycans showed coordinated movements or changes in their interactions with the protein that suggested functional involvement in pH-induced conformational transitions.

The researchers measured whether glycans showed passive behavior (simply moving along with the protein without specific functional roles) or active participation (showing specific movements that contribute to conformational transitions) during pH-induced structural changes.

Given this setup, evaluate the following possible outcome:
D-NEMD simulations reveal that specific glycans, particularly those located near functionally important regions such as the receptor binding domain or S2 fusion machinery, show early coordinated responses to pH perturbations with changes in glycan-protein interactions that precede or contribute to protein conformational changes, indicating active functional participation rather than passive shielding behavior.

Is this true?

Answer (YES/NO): YES